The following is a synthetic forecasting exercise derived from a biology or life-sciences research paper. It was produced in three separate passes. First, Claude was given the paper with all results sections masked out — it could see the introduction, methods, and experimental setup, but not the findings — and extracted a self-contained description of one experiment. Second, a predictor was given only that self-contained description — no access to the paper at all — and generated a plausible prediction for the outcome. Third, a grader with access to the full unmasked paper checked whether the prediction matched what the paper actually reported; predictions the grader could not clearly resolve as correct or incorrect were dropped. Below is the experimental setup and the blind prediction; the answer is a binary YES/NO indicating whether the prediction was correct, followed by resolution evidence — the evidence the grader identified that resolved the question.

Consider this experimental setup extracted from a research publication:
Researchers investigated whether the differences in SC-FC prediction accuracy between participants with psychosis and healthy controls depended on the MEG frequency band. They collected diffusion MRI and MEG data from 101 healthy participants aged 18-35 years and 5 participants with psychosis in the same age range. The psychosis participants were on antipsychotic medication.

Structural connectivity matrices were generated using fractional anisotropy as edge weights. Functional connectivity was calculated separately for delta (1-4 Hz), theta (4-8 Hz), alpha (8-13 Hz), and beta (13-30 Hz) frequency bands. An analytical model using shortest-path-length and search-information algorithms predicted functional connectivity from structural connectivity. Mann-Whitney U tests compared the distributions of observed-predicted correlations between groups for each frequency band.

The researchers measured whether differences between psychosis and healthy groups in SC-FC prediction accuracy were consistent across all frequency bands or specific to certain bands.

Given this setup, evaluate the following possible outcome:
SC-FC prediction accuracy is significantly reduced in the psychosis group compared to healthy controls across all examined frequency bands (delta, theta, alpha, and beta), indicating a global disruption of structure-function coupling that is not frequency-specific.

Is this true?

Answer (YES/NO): NO